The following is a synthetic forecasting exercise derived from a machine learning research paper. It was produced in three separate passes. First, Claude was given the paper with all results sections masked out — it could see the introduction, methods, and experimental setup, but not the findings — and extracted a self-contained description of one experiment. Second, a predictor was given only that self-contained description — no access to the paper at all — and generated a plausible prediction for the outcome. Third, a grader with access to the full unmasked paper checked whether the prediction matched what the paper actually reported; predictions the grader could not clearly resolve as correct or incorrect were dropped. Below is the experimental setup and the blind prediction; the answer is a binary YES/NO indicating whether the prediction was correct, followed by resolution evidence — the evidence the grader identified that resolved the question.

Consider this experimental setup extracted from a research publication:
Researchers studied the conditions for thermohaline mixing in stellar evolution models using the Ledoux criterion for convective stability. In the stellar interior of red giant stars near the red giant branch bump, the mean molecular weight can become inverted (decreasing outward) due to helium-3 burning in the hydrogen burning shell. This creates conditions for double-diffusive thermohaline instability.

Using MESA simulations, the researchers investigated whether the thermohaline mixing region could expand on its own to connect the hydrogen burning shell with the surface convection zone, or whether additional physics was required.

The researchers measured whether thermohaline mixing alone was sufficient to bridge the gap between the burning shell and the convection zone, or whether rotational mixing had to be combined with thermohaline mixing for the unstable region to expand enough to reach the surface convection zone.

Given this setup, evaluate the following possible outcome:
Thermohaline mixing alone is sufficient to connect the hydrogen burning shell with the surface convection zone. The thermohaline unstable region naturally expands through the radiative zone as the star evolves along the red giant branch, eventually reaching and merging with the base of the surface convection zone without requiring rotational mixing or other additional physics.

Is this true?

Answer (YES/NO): NO